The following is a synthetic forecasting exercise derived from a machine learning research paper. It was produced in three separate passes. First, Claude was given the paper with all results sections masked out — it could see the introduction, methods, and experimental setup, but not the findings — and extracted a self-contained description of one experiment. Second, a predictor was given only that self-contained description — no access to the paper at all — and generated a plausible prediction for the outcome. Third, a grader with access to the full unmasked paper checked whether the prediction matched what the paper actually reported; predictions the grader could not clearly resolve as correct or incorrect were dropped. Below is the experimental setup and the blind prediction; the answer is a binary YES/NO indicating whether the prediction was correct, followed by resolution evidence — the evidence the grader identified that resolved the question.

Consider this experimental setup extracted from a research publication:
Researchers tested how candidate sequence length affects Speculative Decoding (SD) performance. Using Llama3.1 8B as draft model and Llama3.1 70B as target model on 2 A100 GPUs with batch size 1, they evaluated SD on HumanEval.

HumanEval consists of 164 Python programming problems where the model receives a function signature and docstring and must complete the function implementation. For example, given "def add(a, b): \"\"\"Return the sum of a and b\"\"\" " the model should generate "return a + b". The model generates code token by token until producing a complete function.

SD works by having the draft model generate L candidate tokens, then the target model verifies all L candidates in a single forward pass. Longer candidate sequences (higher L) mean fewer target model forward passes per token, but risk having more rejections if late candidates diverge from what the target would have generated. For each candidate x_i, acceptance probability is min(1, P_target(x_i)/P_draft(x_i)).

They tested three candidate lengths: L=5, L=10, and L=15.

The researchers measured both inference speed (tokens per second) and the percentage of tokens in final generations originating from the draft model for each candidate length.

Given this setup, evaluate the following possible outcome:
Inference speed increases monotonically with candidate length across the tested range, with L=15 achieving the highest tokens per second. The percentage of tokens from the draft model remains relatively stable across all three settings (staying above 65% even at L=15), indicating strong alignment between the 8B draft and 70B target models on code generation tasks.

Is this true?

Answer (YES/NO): NO